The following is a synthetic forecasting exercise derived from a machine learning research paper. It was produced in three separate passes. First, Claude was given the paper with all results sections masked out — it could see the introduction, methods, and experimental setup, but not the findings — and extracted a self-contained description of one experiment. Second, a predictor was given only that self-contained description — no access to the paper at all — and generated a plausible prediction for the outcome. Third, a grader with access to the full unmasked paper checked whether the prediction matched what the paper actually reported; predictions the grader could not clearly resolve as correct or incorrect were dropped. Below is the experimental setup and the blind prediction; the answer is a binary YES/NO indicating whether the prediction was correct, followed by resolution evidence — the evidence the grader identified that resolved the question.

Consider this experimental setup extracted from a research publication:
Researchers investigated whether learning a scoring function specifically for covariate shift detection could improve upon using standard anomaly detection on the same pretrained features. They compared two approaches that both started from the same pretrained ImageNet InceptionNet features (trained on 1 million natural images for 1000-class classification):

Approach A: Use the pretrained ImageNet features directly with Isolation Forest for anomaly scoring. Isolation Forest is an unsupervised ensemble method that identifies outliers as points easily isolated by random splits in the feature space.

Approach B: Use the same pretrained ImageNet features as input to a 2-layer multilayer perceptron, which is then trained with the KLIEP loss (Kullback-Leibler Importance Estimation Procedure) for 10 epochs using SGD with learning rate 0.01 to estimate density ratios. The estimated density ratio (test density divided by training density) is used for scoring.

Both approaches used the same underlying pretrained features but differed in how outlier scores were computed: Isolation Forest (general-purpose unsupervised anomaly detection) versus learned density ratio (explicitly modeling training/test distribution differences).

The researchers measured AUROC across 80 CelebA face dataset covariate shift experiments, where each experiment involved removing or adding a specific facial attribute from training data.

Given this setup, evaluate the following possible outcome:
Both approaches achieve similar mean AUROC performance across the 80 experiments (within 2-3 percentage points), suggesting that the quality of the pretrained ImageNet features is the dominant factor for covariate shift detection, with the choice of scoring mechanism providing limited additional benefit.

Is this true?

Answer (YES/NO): NO